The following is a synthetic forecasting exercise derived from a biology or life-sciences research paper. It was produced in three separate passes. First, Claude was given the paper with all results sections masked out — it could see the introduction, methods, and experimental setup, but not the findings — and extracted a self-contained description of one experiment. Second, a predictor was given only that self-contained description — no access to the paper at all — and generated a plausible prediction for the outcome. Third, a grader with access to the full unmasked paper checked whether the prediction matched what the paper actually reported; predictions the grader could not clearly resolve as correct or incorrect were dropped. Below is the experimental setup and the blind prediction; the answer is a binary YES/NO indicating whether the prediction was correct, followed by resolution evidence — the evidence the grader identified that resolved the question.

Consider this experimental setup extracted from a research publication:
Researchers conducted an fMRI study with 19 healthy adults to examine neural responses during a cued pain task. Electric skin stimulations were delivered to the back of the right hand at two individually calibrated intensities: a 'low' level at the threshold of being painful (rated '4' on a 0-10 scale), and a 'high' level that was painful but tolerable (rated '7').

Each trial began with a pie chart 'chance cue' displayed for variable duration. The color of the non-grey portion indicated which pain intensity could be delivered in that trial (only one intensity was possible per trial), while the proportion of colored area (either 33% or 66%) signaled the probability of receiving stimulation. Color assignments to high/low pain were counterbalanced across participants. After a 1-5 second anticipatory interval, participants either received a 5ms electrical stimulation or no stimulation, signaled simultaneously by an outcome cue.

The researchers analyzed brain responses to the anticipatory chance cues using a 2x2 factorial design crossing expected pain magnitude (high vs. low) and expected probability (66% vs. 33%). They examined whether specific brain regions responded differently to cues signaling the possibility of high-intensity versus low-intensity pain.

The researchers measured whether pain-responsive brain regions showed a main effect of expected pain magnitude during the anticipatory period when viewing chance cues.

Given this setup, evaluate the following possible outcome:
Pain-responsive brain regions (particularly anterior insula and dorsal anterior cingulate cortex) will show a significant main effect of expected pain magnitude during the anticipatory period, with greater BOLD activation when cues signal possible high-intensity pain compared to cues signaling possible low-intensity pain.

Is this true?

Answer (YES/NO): NO